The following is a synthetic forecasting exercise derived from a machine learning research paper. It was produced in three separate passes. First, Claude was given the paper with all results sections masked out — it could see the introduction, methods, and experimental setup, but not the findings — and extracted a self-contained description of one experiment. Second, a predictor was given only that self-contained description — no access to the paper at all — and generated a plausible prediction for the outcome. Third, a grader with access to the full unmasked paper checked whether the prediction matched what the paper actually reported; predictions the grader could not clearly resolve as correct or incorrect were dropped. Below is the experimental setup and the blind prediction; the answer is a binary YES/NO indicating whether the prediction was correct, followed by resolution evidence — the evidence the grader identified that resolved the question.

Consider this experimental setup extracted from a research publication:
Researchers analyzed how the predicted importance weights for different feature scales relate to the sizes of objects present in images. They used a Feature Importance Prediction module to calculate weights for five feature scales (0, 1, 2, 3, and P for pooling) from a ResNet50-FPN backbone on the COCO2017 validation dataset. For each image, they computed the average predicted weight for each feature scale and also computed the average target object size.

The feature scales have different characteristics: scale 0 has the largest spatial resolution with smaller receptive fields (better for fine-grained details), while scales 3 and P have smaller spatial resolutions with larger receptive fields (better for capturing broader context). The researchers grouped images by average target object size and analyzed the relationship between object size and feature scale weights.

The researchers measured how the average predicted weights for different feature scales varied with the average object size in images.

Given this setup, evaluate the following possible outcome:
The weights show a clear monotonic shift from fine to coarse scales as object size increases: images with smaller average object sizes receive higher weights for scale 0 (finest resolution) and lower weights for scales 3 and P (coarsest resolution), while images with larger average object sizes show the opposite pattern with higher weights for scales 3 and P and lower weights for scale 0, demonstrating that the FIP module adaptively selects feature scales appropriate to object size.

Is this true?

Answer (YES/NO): YES